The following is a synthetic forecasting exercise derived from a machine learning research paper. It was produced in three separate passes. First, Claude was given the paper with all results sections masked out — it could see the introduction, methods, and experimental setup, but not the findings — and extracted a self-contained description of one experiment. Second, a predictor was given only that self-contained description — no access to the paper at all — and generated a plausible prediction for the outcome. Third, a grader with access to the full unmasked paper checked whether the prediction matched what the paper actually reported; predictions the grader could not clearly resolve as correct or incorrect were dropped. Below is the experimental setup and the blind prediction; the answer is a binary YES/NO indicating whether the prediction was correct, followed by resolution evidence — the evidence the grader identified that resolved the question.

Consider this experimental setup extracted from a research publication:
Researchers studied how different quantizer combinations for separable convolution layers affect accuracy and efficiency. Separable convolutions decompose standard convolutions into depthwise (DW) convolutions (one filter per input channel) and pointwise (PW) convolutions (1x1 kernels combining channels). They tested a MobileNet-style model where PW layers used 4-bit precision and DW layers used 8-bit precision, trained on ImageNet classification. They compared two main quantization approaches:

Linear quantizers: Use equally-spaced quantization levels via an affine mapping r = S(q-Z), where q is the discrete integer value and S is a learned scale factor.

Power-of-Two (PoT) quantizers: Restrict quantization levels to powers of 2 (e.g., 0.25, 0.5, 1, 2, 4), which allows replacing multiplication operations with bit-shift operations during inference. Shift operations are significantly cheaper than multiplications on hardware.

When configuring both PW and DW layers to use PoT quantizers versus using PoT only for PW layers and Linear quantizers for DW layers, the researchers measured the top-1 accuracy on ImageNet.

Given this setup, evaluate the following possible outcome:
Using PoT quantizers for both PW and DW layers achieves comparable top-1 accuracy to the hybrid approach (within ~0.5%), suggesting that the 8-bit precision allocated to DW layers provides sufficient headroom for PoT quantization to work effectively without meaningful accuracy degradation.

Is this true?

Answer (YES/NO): NO